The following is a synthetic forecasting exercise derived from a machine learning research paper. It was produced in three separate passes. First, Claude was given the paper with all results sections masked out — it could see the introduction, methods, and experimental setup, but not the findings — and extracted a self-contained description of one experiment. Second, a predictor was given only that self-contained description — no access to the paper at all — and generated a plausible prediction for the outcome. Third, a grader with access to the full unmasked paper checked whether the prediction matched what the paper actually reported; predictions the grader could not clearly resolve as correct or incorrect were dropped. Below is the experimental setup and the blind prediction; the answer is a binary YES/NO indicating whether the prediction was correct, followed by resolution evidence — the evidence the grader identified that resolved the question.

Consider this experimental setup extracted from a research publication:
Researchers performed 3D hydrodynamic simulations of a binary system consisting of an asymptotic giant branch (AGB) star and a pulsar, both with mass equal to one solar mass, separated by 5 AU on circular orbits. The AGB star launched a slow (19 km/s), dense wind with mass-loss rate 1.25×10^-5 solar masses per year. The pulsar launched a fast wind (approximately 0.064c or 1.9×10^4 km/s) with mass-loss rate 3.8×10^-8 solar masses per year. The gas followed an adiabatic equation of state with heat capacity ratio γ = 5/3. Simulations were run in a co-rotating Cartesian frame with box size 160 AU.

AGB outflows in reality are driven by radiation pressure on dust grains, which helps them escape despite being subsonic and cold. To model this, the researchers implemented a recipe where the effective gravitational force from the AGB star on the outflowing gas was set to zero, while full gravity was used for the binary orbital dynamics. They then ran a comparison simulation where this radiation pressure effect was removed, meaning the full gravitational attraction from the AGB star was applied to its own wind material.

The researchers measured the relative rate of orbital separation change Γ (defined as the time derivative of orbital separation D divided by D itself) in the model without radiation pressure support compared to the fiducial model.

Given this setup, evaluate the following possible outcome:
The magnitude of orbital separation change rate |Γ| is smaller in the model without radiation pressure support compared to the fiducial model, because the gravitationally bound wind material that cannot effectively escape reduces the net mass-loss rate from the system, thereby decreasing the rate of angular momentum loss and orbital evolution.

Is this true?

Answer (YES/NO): NO